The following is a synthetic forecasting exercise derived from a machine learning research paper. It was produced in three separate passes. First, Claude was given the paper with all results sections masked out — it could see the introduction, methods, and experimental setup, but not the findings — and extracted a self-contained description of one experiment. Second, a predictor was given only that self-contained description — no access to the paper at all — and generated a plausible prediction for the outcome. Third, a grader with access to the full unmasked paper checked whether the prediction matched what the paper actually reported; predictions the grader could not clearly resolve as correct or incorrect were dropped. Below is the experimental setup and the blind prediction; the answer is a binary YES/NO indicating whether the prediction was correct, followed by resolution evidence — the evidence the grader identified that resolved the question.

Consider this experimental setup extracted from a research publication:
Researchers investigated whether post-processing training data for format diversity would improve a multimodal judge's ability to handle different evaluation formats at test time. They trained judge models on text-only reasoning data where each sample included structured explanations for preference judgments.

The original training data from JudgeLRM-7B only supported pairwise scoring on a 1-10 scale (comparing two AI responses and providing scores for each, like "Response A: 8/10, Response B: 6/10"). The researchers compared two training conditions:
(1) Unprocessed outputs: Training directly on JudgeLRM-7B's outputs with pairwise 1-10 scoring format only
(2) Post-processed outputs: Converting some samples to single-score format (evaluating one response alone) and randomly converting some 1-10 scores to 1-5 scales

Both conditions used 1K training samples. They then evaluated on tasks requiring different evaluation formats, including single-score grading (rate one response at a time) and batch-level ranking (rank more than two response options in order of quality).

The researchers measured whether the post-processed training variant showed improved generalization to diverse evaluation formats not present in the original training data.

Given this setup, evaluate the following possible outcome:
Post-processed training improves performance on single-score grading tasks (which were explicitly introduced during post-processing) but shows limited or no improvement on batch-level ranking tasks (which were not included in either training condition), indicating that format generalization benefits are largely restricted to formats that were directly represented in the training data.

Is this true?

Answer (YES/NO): NO